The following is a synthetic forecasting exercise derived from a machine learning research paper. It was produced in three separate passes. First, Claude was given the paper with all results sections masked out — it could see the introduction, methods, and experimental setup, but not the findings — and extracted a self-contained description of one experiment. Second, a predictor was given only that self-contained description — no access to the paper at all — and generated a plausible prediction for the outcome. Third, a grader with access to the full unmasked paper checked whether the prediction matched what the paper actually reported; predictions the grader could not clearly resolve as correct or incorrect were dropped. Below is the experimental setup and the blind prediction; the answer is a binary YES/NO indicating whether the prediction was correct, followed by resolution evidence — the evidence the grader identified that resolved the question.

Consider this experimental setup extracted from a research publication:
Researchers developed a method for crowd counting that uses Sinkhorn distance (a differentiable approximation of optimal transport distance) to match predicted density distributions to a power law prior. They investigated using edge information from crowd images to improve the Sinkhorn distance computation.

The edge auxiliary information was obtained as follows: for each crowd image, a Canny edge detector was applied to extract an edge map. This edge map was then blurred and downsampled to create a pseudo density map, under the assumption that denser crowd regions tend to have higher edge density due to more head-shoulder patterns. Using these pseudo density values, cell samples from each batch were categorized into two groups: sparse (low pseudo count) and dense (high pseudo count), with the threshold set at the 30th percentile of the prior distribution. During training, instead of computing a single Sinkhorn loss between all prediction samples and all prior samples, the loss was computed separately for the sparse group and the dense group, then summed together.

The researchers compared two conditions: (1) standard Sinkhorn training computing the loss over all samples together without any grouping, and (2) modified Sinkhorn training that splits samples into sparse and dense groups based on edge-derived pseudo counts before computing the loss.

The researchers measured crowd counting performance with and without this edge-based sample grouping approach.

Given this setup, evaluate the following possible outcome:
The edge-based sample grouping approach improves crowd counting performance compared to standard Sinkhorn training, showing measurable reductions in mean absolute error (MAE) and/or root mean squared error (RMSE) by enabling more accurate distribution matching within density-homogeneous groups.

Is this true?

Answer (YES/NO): YES